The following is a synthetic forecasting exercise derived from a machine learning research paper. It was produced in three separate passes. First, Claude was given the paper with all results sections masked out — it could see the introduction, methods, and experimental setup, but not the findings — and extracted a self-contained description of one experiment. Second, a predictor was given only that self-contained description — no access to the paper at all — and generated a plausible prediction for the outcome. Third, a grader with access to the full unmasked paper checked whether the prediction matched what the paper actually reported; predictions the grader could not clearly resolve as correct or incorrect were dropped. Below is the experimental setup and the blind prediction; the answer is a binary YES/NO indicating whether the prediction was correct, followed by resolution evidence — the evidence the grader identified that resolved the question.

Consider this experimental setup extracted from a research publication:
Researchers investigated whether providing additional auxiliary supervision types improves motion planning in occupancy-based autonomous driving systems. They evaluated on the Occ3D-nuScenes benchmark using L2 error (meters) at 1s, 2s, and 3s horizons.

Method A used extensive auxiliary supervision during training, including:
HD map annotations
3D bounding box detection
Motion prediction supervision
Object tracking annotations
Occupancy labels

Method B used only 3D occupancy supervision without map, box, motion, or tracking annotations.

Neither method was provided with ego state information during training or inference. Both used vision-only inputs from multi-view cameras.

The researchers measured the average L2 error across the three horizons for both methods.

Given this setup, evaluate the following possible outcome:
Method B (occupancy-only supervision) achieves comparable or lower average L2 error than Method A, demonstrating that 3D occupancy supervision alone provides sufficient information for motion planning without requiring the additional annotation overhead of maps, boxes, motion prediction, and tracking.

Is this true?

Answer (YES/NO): YES